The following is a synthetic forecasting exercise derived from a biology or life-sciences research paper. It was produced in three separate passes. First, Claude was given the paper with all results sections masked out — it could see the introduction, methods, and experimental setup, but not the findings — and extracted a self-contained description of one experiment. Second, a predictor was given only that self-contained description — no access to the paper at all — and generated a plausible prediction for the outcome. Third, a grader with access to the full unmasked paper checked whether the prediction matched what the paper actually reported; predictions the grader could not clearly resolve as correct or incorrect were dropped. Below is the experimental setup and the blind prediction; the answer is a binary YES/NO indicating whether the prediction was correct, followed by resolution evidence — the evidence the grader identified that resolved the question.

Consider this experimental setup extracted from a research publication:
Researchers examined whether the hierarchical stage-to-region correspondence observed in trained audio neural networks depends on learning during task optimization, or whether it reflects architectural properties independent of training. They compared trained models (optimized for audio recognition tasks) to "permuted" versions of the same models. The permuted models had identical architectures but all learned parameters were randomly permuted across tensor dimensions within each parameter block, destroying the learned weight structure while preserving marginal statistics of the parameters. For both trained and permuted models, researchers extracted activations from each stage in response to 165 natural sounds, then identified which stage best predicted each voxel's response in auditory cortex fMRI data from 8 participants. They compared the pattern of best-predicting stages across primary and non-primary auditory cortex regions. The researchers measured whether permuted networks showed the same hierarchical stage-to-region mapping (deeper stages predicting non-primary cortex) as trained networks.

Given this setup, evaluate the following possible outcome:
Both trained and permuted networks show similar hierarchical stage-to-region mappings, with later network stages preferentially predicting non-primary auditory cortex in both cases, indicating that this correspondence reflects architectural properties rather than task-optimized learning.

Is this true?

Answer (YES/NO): NO